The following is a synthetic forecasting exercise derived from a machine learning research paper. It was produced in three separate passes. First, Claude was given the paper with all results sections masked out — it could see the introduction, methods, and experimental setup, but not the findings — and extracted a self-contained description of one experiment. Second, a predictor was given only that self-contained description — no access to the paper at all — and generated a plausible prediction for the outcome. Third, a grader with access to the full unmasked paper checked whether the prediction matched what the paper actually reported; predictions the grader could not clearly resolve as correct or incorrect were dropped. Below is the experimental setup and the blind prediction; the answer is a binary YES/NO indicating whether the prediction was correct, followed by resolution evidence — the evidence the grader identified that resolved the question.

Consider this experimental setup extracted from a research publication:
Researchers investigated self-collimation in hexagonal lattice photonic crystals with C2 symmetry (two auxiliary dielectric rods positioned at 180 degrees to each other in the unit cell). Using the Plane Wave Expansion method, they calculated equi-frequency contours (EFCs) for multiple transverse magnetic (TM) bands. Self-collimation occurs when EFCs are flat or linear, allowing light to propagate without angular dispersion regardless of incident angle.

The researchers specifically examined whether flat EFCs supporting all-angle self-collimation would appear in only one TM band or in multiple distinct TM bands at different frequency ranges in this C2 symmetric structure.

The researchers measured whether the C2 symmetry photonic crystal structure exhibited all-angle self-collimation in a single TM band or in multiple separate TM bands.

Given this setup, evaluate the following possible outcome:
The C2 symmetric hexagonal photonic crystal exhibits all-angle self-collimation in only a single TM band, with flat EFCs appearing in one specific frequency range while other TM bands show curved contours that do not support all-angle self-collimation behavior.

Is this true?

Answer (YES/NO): NO